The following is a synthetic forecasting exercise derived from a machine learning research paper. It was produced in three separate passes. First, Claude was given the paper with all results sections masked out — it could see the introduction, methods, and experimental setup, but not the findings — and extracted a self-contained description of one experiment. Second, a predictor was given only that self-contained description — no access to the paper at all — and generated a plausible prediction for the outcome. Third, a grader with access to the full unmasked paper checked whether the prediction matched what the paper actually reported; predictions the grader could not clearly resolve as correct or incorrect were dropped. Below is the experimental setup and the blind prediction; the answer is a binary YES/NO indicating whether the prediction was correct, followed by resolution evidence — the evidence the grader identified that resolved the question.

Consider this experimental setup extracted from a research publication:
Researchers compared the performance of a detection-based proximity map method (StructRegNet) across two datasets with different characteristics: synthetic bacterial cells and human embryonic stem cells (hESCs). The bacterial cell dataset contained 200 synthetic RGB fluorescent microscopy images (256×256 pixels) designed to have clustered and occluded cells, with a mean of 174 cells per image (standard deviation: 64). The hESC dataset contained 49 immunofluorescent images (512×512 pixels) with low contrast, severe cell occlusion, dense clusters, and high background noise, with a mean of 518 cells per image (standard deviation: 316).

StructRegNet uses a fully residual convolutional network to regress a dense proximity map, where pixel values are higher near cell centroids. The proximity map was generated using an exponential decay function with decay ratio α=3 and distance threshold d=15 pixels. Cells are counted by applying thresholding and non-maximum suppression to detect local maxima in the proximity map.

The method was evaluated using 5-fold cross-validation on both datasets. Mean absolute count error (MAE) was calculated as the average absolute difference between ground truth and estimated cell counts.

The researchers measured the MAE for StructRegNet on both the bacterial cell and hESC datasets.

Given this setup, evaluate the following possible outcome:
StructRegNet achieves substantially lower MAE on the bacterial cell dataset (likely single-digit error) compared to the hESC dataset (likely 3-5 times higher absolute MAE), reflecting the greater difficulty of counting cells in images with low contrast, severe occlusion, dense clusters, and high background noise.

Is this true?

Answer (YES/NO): NO